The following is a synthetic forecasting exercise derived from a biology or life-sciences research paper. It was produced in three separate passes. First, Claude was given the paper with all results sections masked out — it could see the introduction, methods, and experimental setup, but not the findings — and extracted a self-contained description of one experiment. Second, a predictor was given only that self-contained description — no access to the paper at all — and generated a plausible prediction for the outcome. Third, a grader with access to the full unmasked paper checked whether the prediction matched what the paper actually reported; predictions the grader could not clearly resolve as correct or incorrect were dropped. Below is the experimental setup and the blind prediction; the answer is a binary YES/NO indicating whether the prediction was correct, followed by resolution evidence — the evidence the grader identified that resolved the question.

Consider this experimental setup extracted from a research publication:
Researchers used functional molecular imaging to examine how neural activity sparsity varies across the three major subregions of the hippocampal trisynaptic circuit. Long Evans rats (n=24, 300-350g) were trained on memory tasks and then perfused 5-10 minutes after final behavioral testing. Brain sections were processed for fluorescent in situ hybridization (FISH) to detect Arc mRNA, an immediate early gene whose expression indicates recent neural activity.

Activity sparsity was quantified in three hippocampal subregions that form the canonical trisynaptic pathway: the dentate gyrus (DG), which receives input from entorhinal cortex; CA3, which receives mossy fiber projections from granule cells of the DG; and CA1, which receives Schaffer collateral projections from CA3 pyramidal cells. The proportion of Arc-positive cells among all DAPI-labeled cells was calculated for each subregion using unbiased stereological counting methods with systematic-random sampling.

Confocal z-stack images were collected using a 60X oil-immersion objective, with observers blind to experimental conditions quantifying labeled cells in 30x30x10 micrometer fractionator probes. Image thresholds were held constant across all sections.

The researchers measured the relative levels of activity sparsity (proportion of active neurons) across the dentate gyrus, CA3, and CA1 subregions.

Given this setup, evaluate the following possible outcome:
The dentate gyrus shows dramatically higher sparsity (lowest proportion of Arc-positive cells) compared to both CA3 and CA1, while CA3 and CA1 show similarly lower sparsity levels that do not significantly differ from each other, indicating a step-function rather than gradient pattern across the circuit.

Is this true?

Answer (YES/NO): NO